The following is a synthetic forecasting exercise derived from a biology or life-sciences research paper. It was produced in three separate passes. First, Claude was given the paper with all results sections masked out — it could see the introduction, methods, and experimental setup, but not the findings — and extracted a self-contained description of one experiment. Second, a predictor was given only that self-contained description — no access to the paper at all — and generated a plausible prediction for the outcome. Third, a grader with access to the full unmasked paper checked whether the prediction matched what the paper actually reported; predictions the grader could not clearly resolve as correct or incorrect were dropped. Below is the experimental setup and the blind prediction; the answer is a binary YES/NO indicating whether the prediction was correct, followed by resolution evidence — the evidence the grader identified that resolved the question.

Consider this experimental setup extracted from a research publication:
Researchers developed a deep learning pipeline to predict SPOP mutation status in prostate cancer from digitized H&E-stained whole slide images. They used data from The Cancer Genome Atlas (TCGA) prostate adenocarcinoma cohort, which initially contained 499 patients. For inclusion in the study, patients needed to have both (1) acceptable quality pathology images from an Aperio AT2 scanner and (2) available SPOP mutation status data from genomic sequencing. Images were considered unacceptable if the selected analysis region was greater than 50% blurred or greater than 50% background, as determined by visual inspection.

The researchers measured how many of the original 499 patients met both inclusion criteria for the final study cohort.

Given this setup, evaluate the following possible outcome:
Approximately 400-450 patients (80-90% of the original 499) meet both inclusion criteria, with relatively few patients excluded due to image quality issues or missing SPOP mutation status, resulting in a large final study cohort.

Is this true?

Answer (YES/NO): NO